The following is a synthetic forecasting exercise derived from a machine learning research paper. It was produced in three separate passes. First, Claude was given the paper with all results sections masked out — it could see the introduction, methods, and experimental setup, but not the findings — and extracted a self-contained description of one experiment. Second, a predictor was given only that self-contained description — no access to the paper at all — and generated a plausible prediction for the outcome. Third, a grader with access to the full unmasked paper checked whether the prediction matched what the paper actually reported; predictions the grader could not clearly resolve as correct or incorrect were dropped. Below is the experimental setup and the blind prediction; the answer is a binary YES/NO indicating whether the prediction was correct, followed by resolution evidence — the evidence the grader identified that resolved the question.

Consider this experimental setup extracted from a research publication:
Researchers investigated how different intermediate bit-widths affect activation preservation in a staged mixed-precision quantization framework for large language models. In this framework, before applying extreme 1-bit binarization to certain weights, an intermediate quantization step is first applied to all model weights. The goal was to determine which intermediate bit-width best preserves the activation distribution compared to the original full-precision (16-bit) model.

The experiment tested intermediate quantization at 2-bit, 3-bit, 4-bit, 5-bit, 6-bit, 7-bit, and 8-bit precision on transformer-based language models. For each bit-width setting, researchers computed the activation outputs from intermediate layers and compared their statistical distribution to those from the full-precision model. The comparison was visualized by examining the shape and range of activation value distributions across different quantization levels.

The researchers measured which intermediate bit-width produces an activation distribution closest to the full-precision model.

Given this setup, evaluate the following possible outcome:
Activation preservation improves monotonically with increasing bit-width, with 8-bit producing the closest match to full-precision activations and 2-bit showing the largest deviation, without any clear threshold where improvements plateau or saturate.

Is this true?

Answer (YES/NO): NO